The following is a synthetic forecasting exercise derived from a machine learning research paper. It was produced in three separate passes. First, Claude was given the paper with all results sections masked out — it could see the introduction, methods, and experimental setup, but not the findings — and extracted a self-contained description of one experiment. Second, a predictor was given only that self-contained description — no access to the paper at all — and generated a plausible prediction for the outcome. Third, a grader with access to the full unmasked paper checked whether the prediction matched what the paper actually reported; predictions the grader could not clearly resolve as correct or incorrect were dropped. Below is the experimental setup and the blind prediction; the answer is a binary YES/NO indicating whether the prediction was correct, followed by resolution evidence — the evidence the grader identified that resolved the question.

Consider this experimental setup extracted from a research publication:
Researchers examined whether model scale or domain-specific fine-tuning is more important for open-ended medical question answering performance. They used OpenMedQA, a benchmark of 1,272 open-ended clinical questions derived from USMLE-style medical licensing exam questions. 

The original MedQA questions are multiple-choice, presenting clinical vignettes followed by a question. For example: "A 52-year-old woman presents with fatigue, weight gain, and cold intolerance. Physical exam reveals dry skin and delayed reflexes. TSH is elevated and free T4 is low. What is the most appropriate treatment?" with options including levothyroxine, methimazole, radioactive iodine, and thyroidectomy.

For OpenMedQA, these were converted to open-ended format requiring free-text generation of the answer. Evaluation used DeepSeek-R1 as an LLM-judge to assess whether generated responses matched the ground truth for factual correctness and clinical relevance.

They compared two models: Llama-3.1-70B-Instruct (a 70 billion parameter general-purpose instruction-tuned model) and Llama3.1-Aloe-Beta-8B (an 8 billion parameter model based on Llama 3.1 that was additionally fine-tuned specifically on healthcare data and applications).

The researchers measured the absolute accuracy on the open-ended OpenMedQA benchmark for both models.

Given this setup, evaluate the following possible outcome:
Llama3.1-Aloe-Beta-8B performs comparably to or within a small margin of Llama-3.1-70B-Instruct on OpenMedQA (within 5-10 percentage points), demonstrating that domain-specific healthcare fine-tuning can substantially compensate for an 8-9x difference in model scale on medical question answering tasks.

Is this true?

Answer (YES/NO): YES